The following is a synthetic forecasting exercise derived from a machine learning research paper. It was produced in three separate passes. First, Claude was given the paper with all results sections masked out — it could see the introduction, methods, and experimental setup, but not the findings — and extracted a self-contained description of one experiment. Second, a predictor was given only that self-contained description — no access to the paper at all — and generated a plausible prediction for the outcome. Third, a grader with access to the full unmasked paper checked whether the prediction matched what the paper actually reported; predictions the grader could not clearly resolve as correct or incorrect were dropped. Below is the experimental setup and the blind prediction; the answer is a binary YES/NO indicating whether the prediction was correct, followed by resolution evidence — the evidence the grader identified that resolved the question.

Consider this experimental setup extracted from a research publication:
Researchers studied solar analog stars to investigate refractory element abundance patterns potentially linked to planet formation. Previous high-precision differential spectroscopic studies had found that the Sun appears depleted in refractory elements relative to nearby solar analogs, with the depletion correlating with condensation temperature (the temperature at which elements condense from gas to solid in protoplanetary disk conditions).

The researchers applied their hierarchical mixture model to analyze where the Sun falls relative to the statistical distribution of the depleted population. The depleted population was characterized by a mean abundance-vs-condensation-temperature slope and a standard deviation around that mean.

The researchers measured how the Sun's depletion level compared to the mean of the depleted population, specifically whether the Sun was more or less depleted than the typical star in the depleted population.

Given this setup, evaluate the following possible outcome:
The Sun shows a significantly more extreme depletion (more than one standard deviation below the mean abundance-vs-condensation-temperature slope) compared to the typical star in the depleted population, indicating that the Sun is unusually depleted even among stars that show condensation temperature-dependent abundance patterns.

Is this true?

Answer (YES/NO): NO